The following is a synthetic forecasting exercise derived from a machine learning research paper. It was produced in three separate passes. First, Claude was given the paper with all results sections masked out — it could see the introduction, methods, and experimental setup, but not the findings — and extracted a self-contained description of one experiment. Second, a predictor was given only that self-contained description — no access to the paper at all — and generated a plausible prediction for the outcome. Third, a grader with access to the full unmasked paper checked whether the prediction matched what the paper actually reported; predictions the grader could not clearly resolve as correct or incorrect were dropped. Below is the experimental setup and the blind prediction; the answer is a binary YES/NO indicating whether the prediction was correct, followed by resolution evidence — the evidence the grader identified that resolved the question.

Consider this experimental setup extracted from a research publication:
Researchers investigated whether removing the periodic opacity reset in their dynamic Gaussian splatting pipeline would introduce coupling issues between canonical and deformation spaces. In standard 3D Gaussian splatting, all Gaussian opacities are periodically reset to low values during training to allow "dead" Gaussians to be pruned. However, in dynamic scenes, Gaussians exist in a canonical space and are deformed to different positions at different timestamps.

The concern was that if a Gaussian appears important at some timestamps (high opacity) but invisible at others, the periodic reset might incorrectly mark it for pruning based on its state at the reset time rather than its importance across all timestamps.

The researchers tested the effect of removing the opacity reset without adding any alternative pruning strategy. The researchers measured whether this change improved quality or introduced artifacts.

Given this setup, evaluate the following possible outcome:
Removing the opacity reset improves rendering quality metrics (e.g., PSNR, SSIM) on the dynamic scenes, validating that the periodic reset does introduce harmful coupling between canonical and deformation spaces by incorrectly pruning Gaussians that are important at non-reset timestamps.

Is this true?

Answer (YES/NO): NO